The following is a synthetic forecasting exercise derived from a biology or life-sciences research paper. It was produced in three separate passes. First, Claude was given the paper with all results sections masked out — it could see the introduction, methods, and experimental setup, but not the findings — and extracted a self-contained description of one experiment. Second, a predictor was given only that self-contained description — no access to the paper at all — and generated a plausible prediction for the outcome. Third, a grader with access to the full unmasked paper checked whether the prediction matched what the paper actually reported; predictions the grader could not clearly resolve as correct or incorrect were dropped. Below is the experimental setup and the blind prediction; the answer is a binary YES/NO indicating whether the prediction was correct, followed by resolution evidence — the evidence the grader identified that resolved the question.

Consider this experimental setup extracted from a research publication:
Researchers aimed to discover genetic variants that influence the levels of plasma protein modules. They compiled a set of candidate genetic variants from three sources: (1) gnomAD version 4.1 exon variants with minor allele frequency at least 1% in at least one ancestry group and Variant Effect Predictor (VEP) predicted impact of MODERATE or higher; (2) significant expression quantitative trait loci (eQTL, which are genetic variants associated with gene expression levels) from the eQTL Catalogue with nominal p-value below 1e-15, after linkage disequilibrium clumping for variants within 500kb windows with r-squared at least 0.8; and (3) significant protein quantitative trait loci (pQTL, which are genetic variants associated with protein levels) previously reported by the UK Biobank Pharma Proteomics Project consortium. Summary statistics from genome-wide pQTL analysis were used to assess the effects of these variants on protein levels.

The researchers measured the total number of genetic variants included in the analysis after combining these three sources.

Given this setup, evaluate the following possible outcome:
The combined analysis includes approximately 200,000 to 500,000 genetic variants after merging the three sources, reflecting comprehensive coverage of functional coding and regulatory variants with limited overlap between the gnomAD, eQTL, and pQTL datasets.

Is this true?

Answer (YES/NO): NO